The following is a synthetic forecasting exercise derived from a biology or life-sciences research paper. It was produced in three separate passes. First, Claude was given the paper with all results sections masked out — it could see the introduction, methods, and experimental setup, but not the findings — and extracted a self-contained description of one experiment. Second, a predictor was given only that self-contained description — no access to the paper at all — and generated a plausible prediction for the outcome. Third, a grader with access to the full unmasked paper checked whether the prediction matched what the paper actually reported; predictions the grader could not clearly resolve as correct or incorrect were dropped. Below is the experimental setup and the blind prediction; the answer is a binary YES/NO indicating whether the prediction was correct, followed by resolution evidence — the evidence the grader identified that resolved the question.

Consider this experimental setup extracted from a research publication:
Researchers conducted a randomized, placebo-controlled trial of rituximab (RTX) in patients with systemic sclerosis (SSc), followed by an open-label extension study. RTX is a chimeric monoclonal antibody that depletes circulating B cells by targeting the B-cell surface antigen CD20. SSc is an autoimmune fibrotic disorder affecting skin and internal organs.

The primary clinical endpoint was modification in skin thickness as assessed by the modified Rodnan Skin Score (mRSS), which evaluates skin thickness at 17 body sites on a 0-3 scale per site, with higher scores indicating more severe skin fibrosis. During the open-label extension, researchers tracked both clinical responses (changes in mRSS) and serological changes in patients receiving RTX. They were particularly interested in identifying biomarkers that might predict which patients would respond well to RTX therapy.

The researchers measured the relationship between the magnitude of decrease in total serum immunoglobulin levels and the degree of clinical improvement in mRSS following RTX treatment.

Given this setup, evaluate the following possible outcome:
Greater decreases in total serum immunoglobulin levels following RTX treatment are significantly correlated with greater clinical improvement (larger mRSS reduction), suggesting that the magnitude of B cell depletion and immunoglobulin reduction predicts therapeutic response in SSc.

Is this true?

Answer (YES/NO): YES